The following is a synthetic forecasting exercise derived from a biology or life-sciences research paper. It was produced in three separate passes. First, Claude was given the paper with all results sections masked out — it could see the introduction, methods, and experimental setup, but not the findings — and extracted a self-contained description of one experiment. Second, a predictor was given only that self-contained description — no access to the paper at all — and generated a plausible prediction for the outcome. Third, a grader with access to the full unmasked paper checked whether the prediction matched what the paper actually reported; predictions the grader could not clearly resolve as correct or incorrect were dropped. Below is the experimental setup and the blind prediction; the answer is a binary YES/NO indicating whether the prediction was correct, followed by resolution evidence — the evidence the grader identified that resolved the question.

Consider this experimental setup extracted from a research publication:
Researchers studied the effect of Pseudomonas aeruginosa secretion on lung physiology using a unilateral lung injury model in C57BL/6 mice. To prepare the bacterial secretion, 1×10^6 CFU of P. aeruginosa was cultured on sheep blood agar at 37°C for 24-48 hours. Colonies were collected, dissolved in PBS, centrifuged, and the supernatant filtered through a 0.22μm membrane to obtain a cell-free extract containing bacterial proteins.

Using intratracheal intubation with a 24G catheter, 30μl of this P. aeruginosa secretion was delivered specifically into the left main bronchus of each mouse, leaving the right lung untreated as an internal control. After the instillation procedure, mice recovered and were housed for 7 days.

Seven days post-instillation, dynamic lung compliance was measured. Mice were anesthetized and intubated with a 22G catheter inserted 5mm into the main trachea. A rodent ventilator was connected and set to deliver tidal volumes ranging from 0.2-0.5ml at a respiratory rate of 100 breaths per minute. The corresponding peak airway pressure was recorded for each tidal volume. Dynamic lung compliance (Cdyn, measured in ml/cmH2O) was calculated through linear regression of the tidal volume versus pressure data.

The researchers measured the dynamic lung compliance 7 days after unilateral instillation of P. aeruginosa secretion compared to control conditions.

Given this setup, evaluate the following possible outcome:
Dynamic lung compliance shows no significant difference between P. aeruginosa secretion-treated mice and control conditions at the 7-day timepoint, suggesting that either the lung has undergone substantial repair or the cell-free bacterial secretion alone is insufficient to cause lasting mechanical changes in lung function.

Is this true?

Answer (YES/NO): NO